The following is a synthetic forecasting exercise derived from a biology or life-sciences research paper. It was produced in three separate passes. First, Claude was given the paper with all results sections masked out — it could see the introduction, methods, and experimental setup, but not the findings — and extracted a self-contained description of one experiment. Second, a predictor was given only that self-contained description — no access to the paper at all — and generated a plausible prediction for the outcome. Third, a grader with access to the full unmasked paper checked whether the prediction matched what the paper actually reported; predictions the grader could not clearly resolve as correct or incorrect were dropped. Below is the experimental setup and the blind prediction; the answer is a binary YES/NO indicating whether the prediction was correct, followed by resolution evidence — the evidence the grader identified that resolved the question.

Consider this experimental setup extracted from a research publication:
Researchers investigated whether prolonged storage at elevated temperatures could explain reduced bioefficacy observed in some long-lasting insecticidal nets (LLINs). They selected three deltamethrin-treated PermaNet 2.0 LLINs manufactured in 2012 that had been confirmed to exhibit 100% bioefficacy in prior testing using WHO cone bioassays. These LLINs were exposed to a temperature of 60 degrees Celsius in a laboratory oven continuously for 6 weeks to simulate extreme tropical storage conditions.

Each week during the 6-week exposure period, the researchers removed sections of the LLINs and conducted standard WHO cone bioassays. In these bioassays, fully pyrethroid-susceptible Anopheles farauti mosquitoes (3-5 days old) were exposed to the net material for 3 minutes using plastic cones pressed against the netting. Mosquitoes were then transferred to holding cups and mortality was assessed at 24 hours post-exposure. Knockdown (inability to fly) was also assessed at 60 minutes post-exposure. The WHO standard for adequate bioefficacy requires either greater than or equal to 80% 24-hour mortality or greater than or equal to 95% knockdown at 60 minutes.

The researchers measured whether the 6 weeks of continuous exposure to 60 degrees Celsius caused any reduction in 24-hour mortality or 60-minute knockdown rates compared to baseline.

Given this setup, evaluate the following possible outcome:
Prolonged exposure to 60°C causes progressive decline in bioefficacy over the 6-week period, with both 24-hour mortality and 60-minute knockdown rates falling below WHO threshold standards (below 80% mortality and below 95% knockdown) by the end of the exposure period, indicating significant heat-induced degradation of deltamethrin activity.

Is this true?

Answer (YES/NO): NO